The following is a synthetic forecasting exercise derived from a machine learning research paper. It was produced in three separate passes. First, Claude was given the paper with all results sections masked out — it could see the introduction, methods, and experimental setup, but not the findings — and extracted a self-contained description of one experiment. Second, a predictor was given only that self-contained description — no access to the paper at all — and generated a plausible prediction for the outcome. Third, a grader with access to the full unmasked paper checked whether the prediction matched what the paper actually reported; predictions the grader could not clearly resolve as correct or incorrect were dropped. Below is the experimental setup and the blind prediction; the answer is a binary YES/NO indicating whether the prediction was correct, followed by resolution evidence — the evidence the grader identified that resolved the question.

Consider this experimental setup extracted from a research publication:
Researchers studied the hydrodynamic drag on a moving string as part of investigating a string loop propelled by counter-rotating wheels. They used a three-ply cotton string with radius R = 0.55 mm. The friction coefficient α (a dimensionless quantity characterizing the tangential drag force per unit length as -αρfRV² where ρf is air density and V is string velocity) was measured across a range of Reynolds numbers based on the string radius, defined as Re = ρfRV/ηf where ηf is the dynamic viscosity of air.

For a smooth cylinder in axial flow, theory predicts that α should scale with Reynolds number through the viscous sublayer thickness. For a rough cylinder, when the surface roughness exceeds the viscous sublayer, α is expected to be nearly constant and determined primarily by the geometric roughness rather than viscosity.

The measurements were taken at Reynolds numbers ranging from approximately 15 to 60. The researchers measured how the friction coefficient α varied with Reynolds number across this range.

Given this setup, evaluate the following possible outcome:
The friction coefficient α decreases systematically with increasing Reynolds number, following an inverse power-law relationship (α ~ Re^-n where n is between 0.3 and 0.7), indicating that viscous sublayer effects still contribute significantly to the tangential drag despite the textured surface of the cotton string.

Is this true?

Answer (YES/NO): NO